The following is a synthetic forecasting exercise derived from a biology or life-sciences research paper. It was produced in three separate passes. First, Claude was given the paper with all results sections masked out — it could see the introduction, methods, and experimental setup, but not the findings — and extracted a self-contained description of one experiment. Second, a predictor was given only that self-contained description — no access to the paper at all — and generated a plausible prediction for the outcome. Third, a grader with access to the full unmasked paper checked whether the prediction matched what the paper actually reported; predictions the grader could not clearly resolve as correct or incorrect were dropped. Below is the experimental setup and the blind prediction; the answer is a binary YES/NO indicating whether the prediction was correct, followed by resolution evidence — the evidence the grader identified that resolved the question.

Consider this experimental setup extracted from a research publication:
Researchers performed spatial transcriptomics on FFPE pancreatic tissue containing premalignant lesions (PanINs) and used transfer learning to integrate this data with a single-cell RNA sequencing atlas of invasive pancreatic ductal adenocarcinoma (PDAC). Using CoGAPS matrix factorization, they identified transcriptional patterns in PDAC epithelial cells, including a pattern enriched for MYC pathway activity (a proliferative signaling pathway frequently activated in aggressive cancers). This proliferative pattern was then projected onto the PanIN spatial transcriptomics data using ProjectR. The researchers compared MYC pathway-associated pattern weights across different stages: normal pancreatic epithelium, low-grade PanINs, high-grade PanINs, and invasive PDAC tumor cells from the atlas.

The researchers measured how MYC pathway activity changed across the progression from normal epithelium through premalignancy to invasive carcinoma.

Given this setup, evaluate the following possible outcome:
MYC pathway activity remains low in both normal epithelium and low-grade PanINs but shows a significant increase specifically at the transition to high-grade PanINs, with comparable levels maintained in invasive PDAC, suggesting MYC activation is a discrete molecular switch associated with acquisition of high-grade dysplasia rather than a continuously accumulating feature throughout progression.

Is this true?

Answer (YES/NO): NO